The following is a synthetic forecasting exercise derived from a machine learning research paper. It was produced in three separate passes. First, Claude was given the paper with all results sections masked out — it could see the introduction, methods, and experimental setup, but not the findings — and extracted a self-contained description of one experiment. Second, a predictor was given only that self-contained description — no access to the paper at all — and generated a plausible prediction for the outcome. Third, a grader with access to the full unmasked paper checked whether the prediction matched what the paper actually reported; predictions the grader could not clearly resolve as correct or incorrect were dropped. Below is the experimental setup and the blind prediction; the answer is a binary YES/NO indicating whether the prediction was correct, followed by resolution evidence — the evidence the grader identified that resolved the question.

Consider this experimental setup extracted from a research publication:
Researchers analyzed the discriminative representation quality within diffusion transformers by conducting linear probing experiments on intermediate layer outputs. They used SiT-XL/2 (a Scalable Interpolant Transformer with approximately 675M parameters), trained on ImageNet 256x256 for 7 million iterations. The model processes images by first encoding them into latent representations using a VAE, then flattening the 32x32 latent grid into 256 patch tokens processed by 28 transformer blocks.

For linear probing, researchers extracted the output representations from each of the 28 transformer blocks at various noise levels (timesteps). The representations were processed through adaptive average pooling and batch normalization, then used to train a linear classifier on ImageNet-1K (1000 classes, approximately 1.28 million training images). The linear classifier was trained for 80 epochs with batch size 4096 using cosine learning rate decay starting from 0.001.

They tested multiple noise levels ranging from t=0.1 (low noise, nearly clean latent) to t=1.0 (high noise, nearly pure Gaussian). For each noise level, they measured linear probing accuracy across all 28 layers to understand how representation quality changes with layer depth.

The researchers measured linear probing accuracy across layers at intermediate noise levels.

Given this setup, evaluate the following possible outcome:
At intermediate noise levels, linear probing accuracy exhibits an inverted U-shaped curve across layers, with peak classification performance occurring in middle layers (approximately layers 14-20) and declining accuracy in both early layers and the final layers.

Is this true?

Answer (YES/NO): YES